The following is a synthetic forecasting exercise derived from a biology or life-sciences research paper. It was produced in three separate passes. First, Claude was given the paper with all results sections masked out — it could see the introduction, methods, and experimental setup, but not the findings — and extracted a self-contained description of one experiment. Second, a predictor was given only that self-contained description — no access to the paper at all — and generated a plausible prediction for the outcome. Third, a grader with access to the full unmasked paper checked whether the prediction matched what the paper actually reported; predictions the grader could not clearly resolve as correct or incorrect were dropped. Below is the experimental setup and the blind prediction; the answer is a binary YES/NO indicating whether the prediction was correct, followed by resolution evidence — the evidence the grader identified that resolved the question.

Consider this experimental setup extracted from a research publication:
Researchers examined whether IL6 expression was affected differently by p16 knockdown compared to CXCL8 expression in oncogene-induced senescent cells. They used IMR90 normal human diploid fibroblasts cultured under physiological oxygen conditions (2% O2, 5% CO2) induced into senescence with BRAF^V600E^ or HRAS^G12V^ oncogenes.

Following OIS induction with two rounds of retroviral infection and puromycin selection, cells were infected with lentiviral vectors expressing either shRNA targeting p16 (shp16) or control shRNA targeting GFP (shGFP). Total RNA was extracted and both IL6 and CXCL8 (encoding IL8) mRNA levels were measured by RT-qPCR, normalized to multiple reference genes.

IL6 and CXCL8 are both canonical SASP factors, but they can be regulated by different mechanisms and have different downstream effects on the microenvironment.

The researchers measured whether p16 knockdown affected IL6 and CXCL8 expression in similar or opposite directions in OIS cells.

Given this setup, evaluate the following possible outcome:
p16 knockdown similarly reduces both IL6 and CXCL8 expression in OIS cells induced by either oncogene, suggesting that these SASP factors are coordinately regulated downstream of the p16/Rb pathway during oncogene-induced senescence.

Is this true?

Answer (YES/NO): YES